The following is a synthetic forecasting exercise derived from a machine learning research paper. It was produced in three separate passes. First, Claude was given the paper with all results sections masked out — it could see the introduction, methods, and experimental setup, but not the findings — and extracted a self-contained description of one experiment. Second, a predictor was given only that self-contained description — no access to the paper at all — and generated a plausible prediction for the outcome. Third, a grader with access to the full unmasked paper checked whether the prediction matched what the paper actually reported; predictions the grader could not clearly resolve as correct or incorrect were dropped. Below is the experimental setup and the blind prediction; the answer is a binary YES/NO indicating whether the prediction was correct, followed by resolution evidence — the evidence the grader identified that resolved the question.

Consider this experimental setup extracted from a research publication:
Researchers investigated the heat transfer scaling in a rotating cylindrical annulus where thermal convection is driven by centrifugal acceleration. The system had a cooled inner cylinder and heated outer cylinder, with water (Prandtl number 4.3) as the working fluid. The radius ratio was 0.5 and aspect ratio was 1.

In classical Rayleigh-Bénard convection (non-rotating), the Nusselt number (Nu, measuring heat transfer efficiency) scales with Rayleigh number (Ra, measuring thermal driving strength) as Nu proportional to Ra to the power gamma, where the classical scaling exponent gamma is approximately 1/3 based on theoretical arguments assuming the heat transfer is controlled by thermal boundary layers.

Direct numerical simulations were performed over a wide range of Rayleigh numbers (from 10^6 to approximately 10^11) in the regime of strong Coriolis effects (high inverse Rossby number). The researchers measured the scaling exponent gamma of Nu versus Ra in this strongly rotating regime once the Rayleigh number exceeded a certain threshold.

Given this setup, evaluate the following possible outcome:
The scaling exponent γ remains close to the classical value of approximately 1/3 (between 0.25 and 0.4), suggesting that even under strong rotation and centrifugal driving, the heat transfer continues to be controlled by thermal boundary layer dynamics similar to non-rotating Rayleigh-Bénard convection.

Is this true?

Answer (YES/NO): NO